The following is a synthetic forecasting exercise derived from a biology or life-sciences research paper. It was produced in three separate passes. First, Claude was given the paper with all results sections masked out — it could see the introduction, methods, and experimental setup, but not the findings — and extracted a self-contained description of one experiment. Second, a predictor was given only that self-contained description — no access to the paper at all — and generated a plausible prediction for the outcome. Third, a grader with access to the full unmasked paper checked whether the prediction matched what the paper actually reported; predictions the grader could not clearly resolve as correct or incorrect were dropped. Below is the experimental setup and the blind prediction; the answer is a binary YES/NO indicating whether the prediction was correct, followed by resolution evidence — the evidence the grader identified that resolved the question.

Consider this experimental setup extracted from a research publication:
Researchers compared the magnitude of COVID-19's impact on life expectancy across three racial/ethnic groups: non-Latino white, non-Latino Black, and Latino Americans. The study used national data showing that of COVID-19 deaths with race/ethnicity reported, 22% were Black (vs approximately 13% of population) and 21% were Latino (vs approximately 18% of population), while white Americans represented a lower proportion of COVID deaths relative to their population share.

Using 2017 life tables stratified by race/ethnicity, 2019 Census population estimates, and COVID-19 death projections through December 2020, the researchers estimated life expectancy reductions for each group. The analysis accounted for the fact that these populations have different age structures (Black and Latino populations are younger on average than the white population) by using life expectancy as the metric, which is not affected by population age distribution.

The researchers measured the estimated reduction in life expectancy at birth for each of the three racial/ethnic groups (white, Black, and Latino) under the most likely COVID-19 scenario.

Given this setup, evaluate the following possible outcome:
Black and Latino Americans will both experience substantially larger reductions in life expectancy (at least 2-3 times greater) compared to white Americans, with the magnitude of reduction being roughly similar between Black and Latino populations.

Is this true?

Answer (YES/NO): NO